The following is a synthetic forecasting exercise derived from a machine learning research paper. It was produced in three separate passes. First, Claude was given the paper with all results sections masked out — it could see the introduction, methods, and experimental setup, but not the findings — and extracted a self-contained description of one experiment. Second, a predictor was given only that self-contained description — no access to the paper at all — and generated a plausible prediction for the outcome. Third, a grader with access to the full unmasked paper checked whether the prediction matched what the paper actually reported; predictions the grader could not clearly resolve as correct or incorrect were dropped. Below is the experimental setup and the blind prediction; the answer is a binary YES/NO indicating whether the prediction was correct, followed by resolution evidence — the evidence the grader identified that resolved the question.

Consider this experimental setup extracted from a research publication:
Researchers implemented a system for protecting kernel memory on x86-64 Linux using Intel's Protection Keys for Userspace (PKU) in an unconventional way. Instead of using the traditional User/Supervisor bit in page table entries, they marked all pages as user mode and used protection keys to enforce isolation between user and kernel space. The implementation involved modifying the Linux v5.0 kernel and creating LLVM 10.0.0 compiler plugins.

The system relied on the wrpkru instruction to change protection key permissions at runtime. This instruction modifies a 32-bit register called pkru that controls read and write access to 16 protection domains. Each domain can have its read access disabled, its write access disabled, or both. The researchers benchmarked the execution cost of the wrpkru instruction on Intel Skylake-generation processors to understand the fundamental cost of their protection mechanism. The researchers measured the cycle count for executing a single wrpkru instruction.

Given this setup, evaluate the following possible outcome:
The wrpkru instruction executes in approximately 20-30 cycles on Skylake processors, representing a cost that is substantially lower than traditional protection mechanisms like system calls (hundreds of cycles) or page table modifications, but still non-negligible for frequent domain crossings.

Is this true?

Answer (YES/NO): YES